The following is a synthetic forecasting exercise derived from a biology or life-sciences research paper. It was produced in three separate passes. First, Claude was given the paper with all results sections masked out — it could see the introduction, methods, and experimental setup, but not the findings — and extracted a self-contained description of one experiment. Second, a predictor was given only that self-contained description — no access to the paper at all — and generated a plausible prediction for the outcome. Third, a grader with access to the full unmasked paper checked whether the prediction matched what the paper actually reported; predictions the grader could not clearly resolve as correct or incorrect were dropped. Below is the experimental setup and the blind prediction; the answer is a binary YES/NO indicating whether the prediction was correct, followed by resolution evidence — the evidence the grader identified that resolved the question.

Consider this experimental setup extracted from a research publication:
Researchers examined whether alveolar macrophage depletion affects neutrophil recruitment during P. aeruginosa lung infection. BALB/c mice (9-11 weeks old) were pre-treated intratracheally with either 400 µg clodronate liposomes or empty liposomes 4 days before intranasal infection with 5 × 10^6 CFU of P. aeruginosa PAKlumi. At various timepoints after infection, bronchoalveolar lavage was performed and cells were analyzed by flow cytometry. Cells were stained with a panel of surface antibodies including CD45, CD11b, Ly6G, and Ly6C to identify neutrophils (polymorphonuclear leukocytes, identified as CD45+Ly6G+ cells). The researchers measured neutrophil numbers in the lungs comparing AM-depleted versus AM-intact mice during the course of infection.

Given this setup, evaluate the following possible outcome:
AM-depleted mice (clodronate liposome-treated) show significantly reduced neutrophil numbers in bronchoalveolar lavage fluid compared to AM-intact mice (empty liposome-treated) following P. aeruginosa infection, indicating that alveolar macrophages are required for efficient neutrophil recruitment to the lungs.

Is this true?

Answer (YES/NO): YES